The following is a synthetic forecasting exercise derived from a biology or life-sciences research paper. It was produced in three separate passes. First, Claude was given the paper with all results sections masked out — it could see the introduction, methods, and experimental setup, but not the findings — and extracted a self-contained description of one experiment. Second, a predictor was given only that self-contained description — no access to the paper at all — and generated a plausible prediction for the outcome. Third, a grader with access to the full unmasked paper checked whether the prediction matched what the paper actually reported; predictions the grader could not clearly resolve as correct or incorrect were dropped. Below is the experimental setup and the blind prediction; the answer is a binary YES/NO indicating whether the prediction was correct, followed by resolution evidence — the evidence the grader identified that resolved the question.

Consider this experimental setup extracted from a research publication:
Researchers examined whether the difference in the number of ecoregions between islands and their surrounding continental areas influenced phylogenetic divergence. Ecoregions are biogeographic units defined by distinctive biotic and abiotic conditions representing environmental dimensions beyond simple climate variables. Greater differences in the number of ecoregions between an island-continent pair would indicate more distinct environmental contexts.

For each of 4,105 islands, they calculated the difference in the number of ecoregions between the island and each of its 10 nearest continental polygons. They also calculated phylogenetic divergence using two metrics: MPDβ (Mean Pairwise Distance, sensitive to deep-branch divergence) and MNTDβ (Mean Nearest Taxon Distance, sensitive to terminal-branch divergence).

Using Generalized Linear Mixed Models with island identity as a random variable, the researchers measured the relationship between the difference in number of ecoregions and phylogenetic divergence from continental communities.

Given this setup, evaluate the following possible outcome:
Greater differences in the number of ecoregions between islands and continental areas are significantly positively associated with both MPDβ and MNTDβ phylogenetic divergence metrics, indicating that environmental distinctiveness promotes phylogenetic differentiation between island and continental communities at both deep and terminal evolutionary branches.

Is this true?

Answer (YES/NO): YES